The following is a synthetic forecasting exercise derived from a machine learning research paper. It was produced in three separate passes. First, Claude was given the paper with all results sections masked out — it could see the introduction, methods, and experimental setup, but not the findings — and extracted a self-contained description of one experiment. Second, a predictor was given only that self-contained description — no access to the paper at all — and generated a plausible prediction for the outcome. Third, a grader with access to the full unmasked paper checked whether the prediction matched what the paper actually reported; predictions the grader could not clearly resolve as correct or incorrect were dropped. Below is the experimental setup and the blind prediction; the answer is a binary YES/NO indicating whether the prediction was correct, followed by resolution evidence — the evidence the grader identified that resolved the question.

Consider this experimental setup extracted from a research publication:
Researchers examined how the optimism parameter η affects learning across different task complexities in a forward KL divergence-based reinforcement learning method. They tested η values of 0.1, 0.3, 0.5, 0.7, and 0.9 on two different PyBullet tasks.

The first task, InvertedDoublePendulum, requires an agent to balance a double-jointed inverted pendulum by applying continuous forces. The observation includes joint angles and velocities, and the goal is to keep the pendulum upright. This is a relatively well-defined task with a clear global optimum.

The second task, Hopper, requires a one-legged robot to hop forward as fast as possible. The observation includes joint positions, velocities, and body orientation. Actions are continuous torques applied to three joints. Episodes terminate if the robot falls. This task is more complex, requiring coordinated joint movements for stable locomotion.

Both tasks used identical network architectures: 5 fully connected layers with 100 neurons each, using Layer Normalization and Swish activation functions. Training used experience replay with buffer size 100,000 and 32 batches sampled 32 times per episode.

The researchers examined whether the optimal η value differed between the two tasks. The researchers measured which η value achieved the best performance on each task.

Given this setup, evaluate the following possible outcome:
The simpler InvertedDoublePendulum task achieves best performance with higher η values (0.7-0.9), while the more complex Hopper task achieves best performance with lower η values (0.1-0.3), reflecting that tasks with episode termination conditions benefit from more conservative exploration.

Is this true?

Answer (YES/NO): NO